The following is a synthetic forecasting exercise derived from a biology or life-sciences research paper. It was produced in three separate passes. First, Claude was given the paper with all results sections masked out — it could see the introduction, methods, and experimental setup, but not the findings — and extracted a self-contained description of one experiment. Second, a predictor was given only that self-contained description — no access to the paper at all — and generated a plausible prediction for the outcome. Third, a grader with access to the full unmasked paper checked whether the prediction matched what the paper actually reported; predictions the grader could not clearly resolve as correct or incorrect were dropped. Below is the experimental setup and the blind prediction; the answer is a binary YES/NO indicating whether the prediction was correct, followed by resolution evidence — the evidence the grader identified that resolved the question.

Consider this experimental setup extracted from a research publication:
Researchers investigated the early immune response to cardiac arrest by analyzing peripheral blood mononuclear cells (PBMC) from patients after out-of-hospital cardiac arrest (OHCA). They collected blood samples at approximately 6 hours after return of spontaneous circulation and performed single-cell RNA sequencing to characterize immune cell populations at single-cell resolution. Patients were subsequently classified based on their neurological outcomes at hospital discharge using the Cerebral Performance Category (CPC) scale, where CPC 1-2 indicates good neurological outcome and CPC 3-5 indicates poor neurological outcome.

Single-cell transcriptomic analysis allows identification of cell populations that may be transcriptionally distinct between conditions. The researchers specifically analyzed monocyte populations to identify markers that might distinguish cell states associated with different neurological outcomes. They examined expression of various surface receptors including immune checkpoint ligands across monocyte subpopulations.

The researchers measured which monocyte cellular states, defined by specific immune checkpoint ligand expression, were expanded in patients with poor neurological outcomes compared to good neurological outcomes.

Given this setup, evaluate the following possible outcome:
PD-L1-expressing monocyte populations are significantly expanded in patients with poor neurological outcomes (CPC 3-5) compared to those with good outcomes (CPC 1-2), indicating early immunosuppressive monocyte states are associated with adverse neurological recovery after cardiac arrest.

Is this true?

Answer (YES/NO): NO